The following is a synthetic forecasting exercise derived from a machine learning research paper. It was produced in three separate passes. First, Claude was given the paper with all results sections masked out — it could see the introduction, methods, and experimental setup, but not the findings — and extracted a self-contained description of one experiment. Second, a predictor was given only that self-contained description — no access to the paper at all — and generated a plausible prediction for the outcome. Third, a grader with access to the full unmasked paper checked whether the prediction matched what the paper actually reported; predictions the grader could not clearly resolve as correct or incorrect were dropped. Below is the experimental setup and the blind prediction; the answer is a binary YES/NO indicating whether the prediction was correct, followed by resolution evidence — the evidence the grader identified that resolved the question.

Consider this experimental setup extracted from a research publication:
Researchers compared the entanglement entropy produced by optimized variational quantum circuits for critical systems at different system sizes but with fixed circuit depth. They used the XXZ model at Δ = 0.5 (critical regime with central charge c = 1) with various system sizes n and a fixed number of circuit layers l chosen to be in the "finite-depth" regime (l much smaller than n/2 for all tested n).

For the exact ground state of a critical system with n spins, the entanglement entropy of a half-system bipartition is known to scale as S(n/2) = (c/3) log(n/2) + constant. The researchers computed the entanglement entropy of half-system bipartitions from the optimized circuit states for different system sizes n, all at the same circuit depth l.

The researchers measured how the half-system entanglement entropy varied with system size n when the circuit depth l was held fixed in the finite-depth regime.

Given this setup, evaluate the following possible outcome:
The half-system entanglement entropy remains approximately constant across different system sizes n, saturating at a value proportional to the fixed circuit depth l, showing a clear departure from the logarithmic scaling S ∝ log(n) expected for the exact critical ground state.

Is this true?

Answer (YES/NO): NO